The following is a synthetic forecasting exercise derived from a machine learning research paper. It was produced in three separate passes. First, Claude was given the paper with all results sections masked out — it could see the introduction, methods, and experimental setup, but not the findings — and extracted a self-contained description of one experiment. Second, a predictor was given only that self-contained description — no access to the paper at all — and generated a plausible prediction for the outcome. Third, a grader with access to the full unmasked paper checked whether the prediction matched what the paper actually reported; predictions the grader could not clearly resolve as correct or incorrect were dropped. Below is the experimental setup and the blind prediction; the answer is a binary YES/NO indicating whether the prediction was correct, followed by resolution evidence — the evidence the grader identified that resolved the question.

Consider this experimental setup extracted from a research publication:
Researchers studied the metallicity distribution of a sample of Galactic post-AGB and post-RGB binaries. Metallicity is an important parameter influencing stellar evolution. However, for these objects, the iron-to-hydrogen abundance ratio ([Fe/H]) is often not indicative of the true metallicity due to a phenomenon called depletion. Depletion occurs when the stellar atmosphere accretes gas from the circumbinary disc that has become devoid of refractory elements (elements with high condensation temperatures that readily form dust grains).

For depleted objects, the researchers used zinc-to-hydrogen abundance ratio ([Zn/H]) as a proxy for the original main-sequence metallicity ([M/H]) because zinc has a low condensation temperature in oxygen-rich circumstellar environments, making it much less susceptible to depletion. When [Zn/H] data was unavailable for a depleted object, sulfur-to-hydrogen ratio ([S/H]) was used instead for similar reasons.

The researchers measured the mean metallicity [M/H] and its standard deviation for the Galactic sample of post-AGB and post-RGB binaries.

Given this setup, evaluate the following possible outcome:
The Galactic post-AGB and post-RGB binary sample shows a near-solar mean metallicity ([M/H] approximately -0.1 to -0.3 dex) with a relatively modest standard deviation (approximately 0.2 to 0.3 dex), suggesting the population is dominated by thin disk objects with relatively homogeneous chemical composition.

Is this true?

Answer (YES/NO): NO